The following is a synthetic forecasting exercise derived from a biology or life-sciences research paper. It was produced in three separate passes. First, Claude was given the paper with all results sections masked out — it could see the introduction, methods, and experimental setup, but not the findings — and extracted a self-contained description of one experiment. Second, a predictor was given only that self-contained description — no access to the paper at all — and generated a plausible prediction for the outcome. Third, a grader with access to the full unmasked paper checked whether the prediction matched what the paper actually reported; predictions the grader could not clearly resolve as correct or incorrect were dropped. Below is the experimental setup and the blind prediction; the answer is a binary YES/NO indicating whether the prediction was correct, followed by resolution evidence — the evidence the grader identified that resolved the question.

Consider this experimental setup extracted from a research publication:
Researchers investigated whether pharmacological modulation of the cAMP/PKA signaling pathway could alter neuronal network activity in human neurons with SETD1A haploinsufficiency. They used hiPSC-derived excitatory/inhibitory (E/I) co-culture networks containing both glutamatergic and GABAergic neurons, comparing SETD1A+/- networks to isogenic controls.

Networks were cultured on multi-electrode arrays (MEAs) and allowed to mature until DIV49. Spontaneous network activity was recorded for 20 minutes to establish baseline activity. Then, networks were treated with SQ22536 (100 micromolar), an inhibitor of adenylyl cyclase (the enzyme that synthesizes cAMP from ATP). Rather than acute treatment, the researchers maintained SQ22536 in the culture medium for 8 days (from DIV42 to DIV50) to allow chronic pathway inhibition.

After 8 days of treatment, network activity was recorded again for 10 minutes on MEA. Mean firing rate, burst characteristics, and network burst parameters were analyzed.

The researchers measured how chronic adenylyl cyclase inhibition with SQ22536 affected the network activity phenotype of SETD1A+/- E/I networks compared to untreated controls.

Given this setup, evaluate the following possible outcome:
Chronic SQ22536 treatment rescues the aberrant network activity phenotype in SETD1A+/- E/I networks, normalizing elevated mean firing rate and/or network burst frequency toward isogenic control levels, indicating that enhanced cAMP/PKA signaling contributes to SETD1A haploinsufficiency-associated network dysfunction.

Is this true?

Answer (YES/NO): YES